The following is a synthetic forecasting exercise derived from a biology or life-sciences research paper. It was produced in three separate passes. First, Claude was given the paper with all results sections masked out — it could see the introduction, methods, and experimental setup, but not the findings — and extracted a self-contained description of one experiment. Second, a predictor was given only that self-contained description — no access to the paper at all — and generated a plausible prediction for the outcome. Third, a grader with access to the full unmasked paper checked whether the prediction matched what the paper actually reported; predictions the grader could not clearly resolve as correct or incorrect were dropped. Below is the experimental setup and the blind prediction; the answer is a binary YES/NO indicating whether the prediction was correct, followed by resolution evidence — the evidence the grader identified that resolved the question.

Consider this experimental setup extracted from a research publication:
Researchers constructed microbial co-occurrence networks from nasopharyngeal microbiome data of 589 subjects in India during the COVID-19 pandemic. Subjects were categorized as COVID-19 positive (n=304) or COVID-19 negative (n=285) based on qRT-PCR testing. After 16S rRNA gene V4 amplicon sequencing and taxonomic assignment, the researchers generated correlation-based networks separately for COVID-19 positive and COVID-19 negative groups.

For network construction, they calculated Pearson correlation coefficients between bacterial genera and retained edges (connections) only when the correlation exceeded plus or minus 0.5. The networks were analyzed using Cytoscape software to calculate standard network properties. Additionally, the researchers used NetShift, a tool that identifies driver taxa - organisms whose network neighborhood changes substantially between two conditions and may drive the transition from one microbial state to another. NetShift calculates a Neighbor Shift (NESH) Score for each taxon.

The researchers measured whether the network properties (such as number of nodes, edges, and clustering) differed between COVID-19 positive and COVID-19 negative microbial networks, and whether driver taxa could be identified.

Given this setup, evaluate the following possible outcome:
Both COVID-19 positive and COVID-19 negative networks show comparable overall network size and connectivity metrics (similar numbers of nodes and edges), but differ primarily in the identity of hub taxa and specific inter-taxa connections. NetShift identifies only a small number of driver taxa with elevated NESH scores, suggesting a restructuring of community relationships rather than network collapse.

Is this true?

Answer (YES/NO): NO